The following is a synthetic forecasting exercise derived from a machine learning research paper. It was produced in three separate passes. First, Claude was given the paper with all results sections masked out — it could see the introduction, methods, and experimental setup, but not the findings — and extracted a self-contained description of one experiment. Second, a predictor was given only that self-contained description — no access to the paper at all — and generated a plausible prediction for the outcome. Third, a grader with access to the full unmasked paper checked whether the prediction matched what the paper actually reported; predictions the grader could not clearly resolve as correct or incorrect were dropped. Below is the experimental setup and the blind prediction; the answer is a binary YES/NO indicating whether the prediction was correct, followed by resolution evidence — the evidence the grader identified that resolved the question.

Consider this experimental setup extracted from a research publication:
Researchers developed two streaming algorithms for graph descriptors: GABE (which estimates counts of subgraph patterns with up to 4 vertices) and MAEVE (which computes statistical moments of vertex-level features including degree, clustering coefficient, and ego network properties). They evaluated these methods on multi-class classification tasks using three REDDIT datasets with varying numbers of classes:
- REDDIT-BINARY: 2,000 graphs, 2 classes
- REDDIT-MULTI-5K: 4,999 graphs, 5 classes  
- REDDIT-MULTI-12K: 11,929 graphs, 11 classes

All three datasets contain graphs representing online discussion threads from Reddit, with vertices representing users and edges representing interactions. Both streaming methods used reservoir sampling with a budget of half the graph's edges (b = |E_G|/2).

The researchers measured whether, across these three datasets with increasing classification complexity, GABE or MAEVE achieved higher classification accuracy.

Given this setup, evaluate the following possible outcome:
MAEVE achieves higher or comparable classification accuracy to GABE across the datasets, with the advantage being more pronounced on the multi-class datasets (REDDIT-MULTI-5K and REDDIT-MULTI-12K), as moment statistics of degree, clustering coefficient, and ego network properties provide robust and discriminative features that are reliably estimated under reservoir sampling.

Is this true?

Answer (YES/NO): NO